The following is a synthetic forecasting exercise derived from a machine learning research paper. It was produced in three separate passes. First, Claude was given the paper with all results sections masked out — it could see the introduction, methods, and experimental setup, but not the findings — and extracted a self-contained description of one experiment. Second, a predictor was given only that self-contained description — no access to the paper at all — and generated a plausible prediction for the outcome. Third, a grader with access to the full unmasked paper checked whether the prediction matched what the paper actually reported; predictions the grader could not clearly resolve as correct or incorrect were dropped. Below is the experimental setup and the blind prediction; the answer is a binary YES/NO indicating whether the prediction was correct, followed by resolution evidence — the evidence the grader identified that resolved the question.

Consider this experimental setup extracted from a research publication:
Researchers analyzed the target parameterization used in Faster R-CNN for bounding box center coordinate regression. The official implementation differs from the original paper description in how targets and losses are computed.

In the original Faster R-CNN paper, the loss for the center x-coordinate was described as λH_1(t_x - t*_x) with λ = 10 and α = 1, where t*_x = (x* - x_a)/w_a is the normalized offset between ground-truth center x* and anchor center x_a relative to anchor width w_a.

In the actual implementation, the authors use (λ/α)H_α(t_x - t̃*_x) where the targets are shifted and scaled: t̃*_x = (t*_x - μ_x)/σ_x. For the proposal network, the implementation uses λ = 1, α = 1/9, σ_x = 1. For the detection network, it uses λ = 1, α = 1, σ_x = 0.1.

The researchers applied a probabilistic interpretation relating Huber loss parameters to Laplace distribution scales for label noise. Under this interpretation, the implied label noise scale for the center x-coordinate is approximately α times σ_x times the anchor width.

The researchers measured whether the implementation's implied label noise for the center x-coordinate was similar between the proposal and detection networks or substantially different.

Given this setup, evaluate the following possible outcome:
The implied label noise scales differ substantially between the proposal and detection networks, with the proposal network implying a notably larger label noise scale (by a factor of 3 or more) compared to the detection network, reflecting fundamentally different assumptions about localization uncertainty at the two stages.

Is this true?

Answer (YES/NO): NO